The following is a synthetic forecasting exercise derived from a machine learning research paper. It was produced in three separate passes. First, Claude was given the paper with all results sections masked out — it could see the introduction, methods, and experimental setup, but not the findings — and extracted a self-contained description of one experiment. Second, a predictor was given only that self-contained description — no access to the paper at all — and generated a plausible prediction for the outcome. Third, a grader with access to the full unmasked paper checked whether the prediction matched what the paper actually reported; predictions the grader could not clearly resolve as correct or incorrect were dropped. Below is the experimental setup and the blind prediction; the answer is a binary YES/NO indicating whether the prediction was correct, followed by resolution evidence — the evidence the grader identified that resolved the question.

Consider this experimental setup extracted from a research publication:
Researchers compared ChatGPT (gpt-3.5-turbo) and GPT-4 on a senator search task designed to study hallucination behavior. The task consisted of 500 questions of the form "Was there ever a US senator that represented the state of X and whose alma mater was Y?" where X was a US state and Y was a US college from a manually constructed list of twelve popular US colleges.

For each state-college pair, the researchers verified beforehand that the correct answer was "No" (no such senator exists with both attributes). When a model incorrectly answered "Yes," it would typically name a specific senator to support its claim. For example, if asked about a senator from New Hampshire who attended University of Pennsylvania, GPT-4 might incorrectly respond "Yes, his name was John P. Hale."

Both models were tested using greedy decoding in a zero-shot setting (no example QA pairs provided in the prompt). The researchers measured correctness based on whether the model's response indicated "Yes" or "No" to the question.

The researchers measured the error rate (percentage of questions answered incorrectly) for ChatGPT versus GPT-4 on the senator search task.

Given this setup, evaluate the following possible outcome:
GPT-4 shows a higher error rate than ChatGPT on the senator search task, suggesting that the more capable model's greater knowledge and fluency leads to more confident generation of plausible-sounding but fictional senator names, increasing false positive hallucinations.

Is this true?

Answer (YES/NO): YES